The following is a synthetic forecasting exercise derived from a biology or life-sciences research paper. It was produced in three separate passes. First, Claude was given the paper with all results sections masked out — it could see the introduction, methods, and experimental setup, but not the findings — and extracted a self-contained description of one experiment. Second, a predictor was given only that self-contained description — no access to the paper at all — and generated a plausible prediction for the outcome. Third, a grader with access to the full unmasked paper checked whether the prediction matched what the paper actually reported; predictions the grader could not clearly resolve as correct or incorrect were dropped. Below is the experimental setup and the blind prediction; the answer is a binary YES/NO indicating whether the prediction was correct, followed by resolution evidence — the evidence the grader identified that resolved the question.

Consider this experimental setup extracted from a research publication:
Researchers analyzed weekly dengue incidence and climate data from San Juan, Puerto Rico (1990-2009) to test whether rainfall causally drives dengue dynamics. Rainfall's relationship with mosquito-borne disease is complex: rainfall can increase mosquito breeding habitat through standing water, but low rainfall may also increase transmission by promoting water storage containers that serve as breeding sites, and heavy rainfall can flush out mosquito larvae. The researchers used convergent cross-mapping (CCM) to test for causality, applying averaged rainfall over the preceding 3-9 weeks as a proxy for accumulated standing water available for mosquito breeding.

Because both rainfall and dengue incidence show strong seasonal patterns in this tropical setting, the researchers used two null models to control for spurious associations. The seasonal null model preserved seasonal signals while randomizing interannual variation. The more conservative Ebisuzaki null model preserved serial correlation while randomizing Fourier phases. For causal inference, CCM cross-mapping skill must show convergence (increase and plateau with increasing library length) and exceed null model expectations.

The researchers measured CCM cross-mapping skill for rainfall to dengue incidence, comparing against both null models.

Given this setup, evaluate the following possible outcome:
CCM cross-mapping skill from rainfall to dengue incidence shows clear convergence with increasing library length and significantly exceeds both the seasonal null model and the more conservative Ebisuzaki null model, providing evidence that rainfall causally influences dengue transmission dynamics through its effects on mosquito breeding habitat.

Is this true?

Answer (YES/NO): YES